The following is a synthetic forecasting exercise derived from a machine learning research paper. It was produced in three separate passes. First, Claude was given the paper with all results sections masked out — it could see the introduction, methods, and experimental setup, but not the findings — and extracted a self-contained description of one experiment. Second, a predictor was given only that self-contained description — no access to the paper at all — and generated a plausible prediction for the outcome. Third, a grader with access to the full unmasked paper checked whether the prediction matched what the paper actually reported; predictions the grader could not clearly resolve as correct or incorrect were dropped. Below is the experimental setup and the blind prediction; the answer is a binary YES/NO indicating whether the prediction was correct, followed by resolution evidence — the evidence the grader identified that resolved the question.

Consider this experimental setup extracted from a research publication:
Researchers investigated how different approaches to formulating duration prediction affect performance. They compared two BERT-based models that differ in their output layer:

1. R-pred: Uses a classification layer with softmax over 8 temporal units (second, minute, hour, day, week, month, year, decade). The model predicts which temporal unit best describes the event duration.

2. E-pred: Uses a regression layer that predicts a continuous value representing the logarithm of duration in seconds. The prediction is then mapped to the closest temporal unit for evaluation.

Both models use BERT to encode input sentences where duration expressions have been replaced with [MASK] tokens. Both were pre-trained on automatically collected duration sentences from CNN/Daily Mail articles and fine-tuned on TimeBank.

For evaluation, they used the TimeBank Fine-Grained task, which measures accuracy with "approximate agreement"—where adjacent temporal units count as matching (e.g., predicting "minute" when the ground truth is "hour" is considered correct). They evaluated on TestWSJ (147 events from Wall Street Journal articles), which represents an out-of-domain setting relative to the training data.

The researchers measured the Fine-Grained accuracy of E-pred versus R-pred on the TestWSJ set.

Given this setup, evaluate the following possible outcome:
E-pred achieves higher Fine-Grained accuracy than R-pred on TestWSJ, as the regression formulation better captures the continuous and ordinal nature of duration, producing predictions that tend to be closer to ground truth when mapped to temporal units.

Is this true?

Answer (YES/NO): YES